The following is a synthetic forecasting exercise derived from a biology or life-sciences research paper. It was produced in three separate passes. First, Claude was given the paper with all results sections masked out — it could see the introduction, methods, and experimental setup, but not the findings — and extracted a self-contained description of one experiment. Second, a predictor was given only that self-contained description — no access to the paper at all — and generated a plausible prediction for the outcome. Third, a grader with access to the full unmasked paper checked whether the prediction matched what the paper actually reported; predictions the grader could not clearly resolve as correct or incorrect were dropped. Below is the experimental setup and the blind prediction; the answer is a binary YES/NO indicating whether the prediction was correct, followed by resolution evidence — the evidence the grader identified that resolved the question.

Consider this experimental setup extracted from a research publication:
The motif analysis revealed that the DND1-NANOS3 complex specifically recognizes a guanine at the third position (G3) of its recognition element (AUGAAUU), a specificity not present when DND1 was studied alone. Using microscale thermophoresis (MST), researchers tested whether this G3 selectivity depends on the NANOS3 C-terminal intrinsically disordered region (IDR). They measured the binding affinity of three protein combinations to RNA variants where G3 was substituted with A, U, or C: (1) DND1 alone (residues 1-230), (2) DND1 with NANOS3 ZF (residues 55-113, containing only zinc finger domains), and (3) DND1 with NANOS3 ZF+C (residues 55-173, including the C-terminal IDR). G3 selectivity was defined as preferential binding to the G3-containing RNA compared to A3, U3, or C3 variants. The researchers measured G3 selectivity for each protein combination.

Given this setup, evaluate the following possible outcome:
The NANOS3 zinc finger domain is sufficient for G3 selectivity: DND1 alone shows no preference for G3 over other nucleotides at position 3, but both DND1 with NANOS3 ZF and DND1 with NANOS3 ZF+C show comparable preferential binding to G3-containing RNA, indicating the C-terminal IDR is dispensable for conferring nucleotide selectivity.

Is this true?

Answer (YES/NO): NO